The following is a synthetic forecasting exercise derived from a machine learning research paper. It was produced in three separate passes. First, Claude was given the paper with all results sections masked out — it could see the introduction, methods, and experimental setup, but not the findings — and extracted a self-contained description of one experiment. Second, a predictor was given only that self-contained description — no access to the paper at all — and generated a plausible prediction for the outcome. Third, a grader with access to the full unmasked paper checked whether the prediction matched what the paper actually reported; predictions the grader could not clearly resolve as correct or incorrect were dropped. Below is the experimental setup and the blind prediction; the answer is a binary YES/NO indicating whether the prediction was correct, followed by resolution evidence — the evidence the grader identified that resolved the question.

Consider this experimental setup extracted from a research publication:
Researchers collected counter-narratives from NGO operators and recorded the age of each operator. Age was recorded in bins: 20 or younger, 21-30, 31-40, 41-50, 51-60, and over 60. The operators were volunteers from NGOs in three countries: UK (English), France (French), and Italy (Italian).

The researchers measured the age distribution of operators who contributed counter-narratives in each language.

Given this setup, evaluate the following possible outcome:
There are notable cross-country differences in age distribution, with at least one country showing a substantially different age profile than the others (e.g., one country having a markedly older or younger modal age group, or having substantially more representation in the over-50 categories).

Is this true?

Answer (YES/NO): YES